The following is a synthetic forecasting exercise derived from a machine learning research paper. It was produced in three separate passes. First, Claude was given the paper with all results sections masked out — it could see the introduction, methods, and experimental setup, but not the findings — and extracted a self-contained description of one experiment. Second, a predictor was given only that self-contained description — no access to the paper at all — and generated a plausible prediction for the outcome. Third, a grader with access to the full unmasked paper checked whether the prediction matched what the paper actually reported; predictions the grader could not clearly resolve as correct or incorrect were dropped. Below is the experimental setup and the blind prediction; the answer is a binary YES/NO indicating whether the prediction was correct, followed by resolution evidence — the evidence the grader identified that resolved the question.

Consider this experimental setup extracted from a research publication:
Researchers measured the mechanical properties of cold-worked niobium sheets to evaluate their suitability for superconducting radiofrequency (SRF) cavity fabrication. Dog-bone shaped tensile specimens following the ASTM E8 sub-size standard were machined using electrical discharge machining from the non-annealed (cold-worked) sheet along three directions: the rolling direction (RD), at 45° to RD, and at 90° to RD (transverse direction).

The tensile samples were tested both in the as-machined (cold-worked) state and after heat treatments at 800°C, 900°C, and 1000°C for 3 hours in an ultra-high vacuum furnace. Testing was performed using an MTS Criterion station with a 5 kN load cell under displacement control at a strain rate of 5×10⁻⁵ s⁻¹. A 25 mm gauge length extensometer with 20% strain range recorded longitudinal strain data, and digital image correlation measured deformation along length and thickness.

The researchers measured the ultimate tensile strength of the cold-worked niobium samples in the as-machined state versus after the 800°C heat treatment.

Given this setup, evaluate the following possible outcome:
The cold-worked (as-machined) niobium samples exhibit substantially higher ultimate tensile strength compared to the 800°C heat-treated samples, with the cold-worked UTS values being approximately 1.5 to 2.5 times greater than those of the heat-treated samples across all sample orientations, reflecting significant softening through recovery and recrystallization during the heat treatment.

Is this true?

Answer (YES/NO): YES